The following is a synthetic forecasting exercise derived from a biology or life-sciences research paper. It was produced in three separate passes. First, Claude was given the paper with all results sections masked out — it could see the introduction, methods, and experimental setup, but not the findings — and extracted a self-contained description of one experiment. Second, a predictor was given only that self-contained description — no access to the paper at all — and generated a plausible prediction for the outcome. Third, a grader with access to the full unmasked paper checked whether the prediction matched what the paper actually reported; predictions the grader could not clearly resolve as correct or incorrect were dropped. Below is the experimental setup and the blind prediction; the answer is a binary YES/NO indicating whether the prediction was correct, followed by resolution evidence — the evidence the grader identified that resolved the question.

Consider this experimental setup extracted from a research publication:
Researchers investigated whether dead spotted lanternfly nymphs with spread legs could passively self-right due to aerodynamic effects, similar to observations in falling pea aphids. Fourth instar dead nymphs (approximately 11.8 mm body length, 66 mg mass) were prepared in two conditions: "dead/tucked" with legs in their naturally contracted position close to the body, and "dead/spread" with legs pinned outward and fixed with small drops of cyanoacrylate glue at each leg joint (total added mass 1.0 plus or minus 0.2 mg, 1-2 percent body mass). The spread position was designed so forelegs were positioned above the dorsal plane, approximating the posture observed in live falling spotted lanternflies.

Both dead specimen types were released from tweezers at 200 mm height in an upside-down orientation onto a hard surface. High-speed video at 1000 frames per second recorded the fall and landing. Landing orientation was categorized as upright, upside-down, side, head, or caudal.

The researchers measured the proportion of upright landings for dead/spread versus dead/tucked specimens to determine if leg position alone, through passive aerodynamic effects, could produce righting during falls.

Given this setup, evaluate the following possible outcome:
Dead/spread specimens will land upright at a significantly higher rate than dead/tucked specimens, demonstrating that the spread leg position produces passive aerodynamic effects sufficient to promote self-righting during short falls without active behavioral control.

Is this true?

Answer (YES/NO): NO